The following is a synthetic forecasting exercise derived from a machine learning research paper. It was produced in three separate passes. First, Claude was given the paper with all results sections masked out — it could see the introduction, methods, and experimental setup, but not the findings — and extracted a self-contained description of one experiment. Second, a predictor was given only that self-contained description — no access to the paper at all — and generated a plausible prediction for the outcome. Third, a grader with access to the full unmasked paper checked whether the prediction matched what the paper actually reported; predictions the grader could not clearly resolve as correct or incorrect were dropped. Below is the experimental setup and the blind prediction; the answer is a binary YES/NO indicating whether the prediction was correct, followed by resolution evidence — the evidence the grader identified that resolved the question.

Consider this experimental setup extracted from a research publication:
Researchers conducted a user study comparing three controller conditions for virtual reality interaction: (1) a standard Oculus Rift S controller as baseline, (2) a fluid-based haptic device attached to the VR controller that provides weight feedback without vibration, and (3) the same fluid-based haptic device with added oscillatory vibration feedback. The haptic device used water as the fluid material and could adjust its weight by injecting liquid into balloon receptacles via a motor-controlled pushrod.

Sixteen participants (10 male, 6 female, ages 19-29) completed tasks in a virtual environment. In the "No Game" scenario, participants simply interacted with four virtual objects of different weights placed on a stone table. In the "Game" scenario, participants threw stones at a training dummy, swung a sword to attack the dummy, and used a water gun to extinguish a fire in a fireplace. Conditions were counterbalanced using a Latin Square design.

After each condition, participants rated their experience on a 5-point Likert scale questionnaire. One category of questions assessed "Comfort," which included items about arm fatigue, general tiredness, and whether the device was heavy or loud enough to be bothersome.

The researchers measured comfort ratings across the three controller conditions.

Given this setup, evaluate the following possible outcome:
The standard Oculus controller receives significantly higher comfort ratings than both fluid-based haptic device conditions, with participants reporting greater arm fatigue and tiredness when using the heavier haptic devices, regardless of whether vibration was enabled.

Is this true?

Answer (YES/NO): NO